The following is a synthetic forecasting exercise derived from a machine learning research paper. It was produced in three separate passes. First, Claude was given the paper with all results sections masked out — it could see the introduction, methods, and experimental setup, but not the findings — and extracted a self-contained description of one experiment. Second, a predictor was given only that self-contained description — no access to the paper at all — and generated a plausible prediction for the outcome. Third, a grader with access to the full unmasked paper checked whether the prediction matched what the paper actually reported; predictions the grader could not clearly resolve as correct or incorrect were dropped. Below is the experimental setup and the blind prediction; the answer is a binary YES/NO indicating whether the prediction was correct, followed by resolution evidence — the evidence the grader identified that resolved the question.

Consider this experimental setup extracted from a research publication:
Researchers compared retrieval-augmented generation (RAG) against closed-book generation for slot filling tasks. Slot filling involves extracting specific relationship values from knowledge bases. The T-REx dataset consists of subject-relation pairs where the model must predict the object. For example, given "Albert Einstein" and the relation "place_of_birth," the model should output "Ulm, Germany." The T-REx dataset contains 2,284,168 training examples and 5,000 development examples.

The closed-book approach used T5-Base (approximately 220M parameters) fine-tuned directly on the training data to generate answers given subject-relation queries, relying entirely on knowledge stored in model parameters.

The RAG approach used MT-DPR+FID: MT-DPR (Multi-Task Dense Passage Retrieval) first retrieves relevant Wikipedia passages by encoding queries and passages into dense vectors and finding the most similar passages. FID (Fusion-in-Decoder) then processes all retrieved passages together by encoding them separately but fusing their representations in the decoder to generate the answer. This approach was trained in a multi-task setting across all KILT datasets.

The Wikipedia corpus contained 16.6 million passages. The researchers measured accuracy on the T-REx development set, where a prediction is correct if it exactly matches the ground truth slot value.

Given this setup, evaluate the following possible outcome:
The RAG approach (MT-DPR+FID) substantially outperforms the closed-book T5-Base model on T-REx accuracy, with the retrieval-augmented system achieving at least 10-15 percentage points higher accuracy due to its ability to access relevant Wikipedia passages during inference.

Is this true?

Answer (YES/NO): YES